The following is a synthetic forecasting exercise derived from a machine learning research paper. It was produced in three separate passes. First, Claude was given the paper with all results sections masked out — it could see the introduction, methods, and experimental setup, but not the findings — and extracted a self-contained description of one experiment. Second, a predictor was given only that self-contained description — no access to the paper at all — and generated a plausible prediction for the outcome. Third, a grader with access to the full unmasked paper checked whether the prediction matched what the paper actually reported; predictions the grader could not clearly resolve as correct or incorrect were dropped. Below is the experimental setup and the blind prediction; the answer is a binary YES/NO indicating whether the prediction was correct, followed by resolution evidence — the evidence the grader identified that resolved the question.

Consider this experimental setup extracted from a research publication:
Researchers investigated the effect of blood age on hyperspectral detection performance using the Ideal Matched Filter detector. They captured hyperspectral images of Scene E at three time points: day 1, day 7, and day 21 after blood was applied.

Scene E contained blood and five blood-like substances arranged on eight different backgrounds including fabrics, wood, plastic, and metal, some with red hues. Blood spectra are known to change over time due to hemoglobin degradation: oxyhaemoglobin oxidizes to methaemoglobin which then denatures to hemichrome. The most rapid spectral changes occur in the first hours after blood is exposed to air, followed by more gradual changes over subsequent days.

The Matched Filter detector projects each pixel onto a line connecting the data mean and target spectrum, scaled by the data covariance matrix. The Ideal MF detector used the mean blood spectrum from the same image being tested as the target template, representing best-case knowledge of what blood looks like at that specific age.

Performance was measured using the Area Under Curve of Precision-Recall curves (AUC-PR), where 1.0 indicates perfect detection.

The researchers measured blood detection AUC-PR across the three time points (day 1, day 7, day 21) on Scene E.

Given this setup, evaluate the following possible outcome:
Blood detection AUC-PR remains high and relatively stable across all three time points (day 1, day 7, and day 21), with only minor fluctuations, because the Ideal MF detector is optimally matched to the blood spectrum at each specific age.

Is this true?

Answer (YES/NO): NO